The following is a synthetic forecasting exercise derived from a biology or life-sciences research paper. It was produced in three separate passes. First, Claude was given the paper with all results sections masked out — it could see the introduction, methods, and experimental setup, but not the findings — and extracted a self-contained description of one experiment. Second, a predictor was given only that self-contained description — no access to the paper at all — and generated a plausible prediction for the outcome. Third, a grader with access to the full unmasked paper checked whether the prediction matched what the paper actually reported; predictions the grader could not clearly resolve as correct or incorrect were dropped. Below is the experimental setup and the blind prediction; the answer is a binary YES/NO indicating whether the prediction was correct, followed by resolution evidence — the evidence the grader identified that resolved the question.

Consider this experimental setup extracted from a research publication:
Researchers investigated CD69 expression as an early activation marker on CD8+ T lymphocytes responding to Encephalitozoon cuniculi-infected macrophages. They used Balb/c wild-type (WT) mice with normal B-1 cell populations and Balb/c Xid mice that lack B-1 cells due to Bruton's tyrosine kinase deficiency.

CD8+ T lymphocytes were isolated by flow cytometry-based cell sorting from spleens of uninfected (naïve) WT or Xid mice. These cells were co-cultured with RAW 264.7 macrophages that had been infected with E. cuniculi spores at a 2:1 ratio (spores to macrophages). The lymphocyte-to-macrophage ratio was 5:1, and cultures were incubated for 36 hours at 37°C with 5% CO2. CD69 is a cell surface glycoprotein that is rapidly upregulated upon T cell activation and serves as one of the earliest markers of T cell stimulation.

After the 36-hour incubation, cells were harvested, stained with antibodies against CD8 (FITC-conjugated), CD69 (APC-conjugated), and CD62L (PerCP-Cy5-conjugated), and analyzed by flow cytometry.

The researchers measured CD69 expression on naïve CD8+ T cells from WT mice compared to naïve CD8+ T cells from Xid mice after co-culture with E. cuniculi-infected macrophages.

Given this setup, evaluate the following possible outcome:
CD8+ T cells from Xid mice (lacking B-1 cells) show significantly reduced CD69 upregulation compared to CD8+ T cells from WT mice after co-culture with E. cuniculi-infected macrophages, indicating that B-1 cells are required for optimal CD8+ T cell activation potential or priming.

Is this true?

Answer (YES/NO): YES